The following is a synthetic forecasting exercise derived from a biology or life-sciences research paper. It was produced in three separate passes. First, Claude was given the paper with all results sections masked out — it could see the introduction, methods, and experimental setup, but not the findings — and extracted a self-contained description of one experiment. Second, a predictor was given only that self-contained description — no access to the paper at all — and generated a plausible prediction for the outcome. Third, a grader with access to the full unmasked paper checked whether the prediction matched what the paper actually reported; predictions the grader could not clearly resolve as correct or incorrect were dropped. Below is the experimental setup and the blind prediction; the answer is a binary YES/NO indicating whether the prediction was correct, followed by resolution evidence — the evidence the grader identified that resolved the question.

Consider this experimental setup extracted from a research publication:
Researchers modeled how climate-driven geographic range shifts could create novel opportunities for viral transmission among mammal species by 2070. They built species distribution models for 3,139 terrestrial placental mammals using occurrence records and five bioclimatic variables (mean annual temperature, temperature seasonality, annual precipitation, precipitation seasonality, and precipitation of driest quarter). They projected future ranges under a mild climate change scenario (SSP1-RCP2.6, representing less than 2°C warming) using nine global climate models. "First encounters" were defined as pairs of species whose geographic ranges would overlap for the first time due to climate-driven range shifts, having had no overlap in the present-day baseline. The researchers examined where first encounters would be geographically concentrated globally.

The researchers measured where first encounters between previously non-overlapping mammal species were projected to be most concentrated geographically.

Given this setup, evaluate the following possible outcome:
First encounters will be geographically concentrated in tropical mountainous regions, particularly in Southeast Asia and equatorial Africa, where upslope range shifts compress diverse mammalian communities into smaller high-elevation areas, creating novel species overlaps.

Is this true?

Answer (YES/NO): YES